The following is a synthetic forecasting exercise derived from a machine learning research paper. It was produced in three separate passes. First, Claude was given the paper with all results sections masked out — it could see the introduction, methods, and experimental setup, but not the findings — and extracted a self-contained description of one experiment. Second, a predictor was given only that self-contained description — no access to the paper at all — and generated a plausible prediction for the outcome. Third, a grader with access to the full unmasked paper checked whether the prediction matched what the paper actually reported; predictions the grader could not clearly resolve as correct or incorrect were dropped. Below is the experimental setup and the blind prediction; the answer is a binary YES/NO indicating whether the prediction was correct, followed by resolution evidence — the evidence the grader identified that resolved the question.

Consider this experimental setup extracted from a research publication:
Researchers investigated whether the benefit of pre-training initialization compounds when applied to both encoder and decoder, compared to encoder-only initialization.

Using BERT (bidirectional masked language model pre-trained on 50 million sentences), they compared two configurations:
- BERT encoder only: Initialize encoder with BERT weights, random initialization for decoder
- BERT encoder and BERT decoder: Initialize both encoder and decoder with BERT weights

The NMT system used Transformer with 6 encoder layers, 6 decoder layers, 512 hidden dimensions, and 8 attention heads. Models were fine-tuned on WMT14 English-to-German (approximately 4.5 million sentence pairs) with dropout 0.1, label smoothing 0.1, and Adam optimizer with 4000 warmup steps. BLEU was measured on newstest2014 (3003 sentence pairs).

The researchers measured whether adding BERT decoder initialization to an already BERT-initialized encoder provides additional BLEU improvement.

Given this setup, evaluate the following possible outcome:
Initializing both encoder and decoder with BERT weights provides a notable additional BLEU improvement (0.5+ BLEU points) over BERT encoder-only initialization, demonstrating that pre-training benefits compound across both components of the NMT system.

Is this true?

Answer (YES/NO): NO